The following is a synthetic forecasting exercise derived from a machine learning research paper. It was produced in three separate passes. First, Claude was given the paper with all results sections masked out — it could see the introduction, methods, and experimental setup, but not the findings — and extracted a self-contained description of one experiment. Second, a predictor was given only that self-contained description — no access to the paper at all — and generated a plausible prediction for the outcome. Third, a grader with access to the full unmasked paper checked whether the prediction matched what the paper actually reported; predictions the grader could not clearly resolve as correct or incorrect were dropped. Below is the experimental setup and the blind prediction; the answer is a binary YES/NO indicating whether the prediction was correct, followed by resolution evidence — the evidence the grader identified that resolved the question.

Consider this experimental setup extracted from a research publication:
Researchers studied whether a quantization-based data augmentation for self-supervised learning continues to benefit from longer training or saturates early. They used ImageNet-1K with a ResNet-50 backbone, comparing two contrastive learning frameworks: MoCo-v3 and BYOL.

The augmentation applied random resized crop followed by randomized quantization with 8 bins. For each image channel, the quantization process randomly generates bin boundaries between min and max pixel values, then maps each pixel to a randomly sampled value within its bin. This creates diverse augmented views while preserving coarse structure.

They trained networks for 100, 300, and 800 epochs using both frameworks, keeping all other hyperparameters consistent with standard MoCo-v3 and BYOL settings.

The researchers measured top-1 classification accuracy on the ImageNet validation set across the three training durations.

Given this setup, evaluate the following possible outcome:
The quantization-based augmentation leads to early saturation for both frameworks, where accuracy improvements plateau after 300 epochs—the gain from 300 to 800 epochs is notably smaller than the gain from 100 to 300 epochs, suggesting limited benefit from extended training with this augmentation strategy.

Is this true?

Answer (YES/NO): NO